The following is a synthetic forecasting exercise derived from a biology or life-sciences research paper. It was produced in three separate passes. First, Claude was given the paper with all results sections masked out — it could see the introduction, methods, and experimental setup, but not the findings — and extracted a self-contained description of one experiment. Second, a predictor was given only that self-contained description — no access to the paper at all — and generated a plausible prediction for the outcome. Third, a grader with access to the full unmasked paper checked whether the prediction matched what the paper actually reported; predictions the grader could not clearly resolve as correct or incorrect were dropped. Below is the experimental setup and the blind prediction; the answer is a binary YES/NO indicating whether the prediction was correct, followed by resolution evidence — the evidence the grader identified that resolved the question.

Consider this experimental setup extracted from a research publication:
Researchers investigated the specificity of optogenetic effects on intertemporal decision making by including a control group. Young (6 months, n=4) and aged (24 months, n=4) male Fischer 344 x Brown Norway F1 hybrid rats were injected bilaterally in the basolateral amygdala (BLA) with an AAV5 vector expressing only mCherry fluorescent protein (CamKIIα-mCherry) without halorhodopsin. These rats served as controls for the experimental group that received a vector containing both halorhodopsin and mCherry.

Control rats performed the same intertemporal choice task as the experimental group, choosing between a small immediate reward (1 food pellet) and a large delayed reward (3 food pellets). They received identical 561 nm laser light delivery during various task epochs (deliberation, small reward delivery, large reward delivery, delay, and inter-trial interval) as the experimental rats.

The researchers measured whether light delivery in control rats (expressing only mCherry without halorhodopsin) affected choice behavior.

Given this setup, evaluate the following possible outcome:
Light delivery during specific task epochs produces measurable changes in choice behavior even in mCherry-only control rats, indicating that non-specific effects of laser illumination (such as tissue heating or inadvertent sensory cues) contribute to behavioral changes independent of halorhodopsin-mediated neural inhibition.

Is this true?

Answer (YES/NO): NO